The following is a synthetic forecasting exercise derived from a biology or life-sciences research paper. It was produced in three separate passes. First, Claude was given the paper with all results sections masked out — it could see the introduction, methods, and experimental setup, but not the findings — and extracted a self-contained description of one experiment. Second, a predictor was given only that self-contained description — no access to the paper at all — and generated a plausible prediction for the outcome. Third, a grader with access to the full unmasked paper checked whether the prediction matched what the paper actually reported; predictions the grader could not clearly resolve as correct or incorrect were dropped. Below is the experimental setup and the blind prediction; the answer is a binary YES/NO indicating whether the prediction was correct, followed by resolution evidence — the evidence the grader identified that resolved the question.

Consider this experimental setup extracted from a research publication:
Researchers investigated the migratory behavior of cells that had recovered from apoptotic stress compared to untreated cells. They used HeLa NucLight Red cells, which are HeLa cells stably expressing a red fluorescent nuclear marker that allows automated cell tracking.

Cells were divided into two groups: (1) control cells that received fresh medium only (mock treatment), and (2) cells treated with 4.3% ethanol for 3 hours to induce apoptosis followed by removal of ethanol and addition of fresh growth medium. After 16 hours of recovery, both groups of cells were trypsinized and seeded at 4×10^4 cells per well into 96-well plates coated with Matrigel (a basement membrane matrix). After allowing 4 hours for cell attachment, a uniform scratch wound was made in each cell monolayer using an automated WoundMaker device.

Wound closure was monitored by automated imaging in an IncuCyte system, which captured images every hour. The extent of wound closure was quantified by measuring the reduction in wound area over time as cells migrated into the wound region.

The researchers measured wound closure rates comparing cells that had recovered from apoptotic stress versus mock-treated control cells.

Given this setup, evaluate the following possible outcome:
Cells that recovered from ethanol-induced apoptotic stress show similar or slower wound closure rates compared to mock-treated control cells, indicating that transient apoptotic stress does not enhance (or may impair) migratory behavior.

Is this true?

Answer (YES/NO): NO